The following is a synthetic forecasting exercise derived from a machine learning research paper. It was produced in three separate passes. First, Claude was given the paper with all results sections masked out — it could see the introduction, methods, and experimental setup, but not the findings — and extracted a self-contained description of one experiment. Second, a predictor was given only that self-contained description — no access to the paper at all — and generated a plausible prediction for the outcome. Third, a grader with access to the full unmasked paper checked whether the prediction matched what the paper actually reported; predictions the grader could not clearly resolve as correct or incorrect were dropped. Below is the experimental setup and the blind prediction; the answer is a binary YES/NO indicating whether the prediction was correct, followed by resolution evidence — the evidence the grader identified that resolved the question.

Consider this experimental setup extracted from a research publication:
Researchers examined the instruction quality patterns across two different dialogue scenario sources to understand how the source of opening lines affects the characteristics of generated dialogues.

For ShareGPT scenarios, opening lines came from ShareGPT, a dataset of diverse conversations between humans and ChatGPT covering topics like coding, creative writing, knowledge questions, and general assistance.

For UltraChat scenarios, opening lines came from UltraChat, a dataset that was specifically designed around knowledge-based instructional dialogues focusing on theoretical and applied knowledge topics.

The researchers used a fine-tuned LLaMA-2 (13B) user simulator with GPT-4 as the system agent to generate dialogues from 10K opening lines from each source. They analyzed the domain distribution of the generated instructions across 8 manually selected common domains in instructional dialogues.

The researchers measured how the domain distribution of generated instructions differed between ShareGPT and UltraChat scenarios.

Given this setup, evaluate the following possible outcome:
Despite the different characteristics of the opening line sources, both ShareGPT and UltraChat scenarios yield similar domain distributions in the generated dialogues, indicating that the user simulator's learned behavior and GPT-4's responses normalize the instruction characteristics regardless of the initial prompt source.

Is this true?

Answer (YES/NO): NO